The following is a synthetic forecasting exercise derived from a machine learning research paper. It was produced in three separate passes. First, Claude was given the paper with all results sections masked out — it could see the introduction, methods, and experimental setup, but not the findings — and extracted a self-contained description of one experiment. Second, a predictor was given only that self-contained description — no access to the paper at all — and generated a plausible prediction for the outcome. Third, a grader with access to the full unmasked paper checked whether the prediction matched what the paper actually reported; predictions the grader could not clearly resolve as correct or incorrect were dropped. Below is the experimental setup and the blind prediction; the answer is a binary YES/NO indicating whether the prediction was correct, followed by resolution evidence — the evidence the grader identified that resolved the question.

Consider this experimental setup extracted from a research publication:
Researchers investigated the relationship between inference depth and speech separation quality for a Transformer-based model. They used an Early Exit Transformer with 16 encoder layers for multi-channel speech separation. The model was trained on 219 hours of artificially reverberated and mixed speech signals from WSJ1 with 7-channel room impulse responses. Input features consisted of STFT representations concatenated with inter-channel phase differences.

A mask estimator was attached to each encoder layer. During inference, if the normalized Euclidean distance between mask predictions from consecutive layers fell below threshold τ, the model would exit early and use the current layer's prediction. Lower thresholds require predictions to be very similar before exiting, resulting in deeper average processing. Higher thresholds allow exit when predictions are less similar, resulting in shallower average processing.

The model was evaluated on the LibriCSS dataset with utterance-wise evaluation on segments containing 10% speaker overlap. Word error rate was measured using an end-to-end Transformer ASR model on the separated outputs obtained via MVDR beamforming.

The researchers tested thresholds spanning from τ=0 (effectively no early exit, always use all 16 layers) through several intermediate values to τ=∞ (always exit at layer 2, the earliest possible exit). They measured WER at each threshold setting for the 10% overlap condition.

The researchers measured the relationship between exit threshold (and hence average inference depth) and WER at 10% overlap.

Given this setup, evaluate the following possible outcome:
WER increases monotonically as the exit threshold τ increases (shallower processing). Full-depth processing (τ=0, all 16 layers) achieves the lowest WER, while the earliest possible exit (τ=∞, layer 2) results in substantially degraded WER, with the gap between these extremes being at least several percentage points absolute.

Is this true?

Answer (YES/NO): NO